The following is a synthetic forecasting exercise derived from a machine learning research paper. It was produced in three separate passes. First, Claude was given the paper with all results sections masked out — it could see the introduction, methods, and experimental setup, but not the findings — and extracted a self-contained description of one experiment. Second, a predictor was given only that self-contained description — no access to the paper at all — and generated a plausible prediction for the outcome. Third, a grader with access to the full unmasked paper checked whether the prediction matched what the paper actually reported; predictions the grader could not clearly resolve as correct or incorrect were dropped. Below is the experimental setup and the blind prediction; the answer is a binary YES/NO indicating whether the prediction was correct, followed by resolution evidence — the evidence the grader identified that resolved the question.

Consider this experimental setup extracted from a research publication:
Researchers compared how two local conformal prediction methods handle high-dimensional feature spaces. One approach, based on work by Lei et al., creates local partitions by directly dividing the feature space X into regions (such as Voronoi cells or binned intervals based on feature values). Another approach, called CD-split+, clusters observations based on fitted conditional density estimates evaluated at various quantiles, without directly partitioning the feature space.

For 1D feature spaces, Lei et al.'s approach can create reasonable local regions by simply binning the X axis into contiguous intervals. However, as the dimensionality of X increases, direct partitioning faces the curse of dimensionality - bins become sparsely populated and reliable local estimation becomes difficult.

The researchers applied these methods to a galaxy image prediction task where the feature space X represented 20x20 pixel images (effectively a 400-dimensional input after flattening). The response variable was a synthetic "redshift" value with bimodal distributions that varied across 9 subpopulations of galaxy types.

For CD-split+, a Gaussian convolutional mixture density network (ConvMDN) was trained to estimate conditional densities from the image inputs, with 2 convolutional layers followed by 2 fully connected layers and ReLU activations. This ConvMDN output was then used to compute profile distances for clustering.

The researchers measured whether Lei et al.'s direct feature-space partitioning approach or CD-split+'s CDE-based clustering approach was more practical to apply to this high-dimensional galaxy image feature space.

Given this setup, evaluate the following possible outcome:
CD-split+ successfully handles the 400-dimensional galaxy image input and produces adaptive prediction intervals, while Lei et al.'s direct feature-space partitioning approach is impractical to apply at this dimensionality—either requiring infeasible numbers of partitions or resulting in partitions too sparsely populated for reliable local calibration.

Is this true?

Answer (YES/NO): YES